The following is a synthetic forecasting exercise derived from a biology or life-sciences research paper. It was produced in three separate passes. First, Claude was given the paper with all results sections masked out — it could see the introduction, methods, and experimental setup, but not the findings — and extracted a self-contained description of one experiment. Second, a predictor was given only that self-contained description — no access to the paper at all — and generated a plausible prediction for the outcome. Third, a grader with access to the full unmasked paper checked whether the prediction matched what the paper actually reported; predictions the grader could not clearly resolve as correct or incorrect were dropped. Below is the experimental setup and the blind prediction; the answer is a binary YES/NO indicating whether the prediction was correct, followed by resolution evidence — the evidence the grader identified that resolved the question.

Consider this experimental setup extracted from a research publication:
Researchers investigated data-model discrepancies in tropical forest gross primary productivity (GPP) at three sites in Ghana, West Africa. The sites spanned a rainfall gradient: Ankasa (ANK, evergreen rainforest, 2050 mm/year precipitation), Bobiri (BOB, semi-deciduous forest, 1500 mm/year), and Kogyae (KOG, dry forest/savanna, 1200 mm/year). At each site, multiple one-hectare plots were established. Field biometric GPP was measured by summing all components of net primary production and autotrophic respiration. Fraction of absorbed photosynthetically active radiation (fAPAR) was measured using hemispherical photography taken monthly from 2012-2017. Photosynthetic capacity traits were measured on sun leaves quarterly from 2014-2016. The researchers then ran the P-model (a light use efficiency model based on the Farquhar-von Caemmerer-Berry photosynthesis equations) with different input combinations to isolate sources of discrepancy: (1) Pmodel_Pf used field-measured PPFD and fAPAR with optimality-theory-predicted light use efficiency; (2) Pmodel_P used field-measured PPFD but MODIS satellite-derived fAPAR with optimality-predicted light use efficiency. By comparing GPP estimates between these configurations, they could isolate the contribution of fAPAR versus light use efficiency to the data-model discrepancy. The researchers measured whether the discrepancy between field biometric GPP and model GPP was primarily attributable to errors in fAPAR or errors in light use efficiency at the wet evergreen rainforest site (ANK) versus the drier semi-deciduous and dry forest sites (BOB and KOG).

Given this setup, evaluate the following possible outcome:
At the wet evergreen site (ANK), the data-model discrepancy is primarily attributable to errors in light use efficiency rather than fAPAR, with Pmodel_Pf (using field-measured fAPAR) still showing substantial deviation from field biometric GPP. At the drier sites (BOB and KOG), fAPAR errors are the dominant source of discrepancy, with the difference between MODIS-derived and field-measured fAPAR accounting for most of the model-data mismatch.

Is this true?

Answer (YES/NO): NO